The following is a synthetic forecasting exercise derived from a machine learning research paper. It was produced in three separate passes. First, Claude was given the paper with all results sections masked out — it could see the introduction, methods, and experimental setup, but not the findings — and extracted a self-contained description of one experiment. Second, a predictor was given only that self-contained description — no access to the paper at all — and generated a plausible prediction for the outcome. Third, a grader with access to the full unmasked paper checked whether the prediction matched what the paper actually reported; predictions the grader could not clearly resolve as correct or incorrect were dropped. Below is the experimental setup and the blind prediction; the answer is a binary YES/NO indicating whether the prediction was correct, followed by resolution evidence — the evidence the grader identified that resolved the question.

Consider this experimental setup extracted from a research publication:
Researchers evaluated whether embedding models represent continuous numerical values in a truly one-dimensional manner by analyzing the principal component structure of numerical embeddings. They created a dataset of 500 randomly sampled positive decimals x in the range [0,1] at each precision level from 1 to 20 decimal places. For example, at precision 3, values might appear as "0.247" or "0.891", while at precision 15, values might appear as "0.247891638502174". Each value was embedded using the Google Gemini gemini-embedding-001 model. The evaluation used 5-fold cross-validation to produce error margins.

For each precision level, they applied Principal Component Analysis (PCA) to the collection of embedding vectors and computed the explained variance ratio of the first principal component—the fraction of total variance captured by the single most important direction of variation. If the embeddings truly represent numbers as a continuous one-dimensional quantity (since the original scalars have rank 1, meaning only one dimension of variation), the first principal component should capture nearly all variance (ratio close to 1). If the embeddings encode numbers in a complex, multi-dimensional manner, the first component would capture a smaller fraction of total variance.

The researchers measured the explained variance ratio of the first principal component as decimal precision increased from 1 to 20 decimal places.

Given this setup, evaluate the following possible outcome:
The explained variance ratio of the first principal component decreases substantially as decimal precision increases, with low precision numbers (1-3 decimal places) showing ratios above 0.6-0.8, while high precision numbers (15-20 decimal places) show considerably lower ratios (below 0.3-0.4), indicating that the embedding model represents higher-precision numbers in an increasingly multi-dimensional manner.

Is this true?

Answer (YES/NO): NO